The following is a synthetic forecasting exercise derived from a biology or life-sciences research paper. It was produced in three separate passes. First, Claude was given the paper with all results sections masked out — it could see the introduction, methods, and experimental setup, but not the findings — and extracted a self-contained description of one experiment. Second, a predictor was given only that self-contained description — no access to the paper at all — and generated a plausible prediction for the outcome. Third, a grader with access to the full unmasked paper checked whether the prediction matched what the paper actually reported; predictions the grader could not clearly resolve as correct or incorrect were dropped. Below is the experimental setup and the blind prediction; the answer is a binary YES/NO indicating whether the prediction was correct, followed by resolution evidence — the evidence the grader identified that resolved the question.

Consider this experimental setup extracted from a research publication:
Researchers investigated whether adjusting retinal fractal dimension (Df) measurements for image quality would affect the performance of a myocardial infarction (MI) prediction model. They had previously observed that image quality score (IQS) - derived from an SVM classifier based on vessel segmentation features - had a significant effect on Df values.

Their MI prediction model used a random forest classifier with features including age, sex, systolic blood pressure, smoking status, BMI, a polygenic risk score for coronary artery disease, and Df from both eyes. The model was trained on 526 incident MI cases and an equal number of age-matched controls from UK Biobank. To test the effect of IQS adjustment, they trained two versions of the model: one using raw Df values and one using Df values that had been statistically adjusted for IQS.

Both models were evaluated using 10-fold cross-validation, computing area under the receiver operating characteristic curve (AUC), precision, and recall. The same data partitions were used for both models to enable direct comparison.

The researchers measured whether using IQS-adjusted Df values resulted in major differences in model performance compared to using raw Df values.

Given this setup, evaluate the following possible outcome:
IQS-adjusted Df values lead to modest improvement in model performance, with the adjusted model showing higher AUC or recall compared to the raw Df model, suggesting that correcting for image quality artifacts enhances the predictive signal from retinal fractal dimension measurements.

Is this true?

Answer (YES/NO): NO